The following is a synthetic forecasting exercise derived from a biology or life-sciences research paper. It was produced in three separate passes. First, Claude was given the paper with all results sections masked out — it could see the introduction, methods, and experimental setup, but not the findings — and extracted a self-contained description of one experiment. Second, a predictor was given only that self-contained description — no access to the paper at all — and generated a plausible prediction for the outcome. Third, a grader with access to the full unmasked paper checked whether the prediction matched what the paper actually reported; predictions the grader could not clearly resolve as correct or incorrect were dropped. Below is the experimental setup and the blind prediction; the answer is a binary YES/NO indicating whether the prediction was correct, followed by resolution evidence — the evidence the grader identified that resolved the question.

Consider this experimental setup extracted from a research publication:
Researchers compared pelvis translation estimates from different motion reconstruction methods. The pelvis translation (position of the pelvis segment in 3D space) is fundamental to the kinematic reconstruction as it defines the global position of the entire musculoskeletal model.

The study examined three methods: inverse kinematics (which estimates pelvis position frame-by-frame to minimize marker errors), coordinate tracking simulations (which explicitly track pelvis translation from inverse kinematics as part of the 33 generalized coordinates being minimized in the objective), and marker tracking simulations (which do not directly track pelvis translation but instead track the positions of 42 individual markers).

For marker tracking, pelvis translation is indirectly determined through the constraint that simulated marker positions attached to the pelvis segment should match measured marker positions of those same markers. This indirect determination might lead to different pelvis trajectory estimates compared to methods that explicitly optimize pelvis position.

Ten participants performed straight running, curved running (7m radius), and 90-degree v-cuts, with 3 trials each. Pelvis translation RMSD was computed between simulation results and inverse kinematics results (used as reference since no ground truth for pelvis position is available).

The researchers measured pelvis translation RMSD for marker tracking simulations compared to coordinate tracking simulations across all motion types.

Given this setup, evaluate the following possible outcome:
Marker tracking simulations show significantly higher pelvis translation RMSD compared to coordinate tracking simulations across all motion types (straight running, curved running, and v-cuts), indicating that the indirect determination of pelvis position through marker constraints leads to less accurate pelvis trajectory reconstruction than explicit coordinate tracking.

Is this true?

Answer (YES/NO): NO